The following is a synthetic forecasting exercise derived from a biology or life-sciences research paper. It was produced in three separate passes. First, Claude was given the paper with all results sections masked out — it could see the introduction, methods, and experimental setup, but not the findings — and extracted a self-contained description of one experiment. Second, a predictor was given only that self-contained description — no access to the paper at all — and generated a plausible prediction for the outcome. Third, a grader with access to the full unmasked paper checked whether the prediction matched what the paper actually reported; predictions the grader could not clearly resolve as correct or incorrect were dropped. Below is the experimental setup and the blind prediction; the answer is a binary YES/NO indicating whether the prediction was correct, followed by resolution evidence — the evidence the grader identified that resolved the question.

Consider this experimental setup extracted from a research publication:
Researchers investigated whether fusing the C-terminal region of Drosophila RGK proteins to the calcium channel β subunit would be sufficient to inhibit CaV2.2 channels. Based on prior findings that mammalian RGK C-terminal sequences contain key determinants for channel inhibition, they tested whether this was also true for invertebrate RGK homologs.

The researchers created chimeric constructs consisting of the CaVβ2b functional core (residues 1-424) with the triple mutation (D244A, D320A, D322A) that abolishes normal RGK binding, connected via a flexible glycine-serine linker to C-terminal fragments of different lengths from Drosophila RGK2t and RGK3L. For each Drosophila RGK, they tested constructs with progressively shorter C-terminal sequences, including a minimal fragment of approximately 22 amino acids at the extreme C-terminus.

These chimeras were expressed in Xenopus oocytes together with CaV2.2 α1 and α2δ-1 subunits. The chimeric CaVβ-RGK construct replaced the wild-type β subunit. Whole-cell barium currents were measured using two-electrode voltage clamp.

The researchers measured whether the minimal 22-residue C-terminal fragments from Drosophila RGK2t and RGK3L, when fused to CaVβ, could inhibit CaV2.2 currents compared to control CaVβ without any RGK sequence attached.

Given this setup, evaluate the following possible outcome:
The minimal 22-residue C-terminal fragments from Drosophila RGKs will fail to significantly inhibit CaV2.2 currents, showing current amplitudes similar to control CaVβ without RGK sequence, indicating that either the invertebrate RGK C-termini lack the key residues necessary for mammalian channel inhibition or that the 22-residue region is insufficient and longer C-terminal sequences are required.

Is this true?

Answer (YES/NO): NO